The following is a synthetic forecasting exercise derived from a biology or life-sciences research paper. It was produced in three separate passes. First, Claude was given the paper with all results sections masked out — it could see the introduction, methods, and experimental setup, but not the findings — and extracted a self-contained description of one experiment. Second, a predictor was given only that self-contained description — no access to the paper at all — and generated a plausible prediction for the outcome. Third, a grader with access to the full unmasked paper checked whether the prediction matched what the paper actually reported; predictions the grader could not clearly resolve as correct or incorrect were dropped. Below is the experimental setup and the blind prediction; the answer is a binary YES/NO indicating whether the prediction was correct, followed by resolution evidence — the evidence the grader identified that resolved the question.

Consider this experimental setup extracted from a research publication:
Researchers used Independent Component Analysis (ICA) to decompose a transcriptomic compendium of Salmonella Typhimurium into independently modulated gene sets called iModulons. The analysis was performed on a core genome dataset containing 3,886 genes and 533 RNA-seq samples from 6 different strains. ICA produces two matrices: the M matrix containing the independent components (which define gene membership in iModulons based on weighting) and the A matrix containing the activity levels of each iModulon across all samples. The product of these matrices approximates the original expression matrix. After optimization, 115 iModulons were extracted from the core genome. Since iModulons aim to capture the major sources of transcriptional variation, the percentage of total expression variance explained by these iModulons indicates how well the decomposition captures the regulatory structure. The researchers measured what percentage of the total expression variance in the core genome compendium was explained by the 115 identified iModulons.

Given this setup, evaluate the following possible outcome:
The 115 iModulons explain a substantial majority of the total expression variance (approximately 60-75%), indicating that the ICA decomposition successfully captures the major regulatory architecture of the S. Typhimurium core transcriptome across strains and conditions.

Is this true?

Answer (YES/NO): YES